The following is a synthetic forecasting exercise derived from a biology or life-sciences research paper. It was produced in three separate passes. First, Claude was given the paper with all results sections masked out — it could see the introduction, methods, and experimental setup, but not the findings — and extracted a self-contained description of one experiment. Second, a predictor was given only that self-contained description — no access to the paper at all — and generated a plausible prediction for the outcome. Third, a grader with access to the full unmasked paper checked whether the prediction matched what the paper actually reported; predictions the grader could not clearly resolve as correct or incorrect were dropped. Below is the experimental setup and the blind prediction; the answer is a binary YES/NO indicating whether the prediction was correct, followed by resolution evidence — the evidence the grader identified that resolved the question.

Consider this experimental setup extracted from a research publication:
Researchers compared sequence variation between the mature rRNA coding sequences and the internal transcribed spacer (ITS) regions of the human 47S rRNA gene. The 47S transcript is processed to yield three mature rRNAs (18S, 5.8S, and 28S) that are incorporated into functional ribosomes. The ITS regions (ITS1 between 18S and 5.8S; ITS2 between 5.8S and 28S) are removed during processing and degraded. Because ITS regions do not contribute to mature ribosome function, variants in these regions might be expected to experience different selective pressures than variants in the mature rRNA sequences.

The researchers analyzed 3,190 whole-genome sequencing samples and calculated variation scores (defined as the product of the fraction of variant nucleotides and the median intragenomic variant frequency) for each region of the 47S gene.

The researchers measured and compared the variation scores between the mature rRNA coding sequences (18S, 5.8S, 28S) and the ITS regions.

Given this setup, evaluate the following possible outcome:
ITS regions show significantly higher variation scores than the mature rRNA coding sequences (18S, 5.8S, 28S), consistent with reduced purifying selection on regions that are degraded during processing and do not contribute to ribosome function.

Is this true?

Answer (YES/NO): YES